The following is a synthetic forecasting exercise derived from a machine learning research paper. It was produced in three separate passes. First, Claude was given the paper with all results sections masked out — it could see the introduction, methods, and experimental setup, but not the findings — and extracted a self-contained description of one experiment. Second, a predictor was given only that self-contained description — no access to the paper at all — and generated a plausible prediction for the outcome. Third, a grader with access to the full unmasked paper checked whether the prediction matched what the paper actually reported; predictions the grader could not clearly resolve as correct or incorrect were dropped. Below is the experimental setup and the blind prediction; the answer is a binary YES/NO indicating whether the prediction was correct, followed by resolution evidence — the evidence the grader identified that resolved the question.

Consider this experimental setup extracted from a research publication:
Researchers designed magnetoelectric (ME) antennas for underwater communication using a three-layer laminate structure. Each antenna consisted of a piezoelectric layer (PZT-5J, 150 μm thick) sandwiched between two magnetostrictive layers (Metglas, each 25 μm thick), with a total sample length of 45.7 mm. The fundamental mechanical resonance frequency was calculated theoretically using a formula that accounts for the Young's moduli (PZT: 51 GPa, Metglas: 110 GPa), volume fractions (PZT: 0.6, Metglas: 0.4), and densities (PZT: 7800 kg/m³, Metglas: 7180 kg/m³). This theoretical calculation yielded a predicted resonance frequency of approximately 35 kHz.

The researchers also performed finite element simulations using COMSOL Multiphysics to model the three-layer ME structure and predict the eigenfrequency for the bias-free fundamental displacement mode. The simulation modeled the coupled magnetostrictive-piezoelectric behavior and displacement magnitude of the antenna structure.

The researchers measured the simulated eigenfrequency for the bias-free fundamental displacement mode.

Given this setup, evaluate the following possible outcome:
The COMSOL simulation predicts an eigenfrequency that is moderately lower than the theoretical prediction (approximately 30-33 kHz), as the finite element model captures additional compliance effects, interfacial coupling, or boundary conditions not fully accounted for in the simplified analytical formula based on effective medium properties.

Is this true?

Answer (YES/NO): NO